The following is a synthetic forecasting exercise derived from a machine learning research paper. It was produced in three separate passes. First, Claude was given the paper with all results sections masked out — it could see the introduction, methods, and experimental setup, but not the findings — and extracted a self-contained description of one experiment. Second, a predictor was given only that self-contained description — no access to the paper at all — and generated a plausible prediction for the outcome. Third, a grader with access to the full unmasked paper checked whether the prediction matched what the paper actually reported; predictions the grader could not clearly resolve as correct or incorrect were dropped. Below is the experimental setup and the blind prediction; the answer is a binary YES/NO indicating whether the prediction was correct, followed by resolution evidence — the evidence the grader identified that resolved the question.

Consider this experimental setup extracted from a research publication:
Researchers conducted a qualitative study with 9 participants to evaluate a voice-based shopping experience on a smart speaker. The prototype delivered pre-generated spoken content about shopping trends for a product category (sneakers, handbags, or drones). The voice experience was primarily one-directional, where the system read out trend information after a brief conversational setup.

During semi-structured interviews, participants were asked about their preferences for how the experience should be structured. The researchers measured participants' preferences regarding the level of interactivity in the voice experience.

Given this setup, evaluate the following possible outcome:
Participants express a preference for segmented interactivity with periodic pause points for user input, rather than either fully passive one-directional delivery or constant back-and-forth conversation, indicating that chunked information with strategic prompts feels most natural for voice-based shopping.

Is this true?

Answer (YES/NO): NO